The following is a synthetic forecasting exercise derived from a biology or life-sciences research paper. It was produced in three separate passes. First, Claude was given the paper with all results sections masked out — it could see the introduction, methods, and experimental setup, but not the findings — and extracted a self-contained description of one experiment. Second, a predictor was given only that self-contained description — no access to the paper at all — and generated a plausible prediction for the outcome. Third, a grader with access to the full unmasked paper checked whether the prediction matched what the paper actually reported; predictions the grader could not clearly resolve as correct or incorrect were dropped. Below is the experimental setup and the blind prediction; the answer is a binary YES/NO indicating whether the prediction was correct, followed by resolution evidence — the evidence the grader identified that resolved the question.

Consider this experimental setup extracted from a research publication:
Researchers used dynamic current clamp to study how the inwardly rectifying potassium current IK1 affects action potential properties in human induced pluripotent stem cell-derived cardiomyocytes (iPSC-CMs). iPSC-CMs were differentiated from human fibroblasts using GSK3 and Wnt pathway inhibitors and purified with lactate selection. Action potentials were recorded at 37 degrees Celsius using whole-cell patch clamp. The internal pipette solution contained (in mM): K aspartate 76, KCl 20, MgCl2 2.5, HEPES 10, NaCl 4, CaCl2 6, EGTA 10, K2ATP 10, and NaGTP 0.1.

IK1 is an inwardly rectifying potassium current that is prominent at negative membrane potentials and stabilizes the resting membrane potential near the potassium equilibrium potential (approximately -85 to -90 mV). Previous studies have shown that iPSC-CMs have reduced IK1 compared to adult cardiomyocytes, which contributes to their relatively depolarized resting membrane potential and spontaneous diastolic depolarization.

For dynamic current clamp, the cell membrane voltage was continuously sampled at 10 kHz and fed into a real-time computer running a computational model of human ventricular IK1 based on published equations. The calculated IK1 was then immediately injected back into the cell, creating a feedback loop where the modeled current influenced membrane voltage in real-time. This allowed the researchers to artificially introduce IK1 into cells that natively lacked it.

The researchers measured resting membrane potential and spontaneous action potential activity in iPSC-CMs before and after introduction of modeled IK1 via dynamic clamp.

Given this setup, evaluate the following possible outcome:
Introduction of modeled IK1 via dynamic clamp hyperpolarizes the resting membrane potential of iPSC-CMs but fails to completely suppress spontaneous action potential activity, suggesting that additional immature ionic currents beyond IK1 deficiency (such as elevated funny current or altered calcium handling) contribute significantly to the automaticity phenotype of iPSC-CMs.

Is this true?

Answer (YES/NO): NO